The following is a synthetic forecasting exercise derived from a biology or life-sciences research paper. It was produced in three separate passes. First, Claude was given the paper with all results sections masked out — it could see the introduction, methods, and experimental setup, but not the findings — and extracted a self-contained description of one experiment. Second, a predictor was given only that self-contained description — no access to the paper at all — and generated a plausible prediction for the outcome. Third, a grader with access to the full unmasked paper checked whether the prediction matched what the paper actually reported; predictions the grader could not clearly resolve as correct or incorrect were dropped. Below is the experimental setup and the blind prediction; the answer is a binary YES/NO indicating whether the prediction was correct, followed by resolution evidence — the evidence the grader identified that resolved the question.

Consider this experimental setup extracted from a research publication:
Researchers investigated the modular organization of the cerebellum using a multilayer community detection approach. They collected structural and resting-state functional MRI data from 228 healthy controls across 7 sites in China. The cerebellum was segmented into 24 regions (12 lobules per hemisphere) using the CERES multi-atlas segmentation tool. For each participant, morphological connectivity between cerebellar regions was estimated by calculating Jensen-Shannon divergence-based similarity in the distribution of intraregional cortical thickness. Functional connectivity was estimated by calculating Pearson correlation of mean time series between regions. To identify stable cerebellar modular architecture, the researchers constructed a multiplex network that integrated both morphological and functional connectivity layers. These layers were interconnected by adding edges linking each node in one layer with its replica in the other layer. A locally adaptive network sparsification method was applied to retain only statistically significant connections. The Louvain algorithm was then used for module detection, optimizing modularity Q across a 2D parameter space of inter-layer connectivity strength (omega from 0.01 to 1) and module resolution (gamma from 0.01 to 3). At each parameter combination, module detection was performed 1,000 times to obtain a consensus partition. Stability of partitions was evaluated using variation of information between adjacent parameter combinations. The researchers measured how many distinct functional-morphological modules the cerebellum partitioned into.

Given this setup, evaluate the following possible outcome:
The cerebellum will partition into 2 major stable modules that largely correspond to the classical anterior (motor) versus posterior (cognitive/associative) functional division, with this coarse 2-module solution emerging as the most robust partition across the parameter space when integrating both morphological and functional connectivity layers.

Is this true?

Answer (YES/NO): NO